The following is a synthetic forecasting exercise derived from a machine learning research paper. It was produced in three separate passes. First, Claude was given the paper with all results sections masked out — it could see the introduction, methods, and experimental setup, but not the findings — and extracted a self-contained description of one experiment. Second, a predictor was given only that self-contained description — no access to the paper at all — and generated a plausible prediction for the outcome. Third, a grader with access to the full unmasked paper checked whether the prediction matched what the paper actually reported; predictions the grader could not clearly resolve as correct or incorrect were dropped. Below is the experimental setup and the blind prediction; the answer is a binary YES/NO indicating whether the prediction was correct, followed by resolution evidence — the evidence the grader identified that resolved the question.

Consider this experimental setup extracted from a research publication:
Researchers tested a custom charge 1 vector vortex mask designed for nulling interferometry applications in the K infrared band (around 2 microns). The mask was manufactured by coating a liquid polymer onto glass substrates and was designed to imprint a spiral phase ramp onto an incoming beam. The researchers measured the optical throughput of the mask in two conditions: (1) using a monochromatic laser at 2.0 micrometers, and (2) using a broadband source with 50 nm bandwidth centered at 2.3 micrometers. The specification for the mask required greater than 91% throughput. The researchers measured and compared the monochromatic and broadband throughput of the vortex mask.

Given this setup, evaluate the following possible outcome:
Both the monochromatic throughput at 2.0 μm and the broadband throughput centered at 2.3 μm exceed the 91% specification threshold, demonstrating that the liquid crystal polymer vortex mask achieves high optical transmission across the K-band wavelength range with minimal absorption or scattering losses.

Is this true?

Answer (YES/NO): NO